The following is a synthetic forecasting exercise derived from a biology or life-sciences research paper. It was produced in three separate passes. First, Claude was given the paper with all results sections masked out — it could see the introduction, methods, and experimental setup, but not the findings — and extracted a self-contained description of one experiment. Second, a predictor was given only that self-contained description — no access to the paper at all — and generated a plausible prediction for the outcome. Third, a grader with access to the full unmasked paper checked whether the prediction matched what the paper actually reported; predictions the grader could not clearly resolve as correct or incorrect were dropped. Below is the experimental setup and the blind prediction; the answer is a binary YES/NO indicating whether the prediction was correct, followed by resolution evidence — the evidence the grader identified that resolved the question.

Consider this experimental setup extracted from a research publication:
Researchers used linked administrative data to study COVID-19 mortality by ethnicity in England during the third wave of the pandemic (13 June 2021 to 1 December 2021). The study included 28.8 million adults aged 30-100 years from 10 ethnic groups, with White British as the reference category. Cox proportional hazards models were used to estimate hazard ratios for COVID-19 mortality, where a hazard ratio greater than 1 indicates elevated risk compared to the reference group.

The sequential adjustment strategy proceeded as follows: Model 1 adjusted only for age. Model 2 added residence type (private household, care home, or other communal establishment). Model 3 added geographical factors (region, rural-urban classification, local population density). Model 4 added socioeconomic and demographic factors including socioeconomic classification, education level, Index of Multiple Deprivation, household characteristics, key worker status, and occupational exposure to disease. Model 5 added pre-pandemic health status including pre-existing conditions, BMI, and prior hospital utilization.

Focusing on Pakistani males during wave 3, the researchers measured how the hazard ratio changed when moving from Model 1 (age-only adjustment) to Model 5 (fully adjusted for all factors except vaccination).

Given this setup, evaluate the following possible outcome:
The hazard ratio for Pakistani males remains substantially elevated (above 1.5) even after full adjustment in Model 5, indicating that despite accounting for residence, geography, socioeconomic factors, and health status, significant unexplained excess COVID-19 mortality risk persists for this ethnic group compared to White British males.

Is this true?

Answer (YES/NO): YES